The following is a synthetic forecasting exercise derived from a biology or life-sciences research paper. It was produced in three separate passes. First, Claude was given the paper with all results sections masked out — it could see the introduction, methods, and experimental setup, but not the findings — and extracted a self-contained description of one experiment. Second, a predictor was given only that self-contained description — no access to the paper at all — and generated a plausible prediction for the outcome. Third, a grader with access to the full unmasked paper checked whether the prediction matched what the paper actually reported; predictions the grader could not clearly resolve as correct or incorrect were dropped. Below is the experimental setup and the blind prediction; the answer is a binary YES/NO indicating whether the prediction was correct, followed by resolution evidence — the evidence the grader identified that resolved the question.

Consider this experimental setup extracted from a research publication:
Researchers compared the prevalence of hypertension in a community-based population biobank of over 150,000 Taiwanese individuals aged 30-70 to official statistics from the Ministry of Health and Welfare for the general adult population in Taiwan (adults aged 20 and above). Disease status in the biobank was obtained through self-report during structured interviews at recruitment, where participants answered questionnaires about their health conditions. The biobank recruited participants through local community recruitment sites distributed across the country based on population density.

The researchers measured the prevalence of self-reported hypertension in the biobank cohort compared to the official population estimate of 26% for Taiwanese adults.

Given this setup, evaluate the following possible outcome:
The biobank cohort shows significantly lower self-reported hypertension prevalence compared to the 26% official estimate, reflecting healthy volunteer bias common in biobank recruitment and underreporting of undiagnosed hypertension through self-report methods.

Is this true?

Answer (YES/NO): YES